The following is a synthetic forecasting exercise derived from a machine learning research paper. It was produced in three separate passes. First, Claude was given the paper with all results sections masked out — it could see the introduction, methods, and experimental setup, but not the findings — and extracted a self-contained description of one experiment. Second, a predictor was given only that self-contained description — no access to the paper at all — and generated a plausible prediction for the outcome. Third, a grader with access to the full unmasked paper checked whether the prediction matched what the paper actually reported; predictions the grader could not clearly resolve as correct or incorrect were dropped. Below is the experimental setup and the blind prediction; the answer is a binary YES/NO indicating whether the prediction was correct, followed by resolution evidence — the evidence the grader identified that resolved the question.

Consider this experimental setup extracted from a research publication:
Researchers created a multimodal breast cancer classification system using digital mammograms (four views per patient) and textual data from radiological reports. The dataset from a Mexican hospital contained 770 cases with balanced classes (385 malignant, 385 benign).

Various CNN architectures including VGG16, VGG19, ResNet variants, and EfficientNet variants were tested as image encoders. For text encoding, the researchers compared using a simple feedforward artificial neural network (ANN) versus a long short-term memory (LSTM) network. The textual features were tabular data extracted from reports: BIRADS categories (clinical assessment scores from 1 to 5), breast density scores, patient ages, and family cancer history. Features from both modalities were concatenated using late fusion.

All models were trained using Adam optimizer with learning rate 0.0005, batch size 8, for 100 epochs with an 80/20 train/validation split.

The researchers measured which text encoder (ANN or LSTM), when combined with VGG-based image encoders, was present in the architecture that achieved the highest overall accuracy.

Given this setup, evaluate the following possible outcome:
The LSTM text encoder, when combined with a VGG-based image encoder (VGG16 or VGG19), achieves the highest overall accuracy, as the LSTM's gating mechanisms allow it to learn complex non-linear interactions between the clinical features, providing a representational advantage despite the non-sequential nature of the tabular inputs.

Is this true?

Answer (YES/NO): NO